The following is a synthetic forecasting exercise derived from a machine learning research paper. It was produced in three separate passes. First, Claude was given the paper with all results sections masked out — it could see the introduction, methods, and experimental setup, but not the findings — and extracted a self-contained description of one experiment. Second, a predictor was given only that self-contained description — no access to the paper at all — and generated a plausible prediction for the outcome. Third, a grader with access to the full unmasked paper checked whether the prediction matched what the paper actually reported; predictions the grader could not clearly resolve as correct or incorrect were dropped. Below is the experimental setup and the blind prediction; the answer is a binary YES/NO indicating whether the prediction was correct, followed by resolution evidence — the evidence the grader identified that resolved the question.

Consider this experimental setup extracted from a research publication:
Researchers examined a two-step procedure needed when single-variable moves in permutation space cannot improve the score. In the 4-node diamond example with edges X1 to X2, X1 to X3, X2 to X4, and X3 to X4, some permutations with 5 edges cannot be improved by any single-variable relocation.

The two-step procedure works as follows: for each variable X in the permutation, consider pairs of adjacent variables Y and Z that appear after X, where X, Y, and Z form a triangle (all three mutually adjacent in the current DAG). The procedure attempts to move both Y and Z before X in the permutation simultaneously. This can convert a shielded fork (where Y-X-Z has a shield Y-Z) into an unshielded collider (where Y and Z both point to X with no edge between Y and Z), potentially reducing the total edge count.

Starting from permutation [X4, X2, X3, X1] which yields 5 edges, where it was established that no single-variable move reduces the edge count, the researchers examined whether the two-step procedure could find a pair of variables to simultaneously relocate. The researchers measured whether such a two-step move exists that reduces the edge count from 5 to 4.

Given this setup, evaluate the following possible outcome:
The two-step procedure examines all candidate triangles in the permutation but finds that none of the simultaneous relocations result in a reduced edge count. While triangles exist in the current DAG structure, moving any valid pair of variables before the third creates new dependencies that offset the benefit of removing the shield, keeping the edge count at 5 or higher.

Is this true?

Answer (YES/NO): NO